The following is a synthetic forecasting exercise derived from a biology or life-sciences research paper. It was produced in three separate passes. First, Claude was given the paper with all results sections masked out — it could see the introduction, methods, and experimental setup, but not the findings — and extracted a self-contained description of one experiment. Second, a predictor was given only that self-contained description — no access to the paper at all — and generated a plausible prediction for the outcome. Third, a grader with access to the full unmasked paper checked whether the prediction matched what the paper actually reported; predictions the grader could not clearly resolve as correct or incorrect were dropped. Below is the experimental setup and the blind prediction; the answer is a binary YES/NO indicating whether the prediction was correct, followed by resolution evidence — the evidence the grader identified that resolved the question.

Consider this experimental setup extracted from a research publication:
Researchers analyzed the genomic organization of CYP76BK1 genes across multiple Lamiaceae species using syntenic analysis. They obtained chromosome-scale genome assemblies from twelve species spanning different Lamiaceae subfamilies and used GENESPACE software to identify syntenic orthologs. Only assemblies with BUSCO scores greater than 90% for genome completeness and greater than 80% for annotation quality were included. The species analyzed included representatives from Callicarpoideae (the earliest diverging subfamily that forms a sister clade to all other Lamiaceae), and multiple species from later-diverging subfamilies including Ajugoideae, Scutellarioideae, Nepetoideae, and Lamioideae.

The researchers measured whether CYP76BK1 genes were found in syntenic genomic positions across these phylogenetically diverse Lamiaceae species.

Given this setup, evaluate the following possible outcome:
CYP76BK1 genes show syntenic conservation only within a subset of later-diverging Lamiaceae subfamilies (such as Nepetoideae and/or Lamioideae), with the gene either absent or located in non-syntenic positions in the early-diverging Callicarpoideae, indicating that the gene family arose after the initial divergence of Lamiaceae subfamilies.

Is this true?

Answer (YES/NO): NO